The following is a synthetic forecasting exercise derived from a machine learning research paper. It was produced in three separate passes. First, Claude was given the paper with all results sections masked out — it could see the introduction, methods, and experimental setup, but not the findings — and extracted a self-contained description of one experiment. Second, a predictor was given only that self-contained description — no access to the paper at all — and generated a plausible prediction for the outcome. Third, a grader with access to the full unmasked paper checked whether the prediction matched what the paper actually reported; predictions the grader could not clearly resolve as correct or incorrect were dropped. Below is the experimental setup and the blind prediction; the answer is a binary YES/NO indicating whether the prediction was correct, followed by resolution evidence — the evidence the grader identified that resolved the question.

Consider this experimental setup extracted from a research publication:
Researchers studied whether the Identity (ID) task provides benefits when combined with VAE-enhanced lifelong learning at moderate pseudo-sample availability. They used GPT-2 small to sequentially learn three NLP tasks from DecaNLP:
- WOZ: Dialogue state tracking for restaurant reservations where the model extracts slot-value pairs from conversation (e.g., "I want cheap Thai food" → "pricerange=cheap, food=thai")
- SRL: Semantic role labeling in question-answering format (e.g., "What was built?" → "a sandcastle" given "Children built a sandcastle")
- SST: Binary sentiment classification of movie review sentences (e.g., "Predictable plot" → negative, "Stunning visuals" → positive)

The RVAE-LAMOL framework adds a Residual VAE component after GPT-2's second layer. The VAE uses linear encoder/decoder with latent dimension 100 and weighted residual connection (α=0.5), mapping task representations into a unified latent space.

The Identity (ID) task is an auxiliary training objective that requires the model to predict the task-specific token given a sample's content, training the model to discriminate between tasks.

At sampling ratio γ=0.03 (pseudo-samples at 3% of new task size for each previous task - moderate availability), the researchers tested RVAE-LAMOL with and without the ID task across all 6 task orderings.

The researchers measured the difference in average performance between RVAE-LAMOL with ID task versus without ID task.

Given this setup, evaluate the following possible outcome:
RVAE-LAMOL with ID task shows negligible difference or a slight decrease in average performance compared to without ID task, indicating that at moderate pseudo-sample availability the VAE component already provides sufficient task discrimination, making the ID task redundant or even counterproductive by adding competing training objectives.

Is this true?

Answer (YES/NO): NO